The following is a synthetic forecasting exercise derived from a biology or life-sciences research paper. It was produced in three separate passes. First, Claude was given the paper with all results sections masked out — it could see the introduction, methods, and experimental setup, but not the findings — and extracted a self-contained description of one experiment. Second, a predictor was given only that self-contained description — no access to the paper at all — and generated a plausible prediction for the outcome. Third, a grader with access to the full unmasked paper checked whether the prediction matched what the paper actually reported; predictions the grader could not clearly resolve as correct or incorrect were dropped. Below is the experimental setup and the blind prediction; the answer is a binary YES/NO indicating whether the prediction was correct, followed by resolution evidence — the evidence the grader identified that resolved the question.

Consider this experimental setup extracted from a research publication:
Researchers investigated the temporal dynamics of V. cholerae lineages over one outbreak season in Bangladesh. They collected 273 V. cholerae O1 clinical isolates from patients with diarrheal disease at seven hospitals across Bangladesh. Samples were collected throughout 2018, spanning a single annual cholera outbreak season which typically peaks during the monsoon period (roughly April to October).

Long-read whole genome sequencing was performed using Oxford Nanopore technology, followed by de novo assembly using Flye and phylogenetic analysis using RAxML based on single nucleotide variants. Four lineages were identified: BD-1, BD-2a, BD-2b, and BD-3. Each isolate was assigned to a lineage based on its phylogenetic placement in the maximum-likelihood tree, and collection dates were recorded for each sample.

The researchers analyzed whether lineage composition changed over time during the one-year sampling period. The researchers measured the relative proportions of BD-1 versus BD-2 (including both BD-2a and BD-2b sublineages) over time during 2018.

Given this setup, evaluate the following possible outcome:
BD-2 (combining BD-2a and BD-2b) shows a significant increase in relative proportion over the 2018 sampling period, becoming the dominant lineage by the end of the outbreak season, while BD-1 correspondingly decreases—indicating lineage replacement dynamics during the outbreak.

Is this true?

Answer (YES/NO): NO